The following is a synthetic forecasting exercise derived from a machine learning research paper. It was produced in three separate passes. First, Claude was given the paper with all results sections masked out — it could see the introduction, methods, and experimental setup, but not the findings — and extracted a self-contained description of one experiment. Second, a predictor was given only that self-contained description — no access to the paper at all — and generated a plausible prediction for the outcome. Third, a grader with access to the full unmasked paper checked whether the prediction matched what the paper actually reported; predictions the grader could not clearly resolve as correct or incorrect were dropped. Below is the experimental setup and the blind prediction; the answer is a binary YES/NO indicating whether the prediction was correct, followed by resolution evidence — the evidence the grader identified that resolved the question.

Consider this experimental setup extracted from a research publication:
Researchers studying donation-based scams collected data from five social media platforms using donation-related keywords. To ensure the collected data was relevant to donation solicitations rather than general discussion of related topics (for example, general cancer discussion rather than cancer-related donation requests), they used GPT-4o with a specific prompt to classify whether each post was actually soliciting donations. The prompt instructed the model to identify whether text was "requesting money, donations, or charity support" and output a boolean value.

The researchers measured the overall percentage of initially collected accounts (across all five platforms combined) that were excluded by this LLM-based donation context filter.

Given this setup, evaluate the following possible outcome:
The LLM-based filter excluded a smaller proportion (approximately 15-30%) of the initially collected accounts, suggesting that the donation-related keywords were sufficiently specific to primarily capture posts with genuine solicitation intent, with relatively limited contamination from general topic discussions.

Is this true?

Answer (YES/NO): NO